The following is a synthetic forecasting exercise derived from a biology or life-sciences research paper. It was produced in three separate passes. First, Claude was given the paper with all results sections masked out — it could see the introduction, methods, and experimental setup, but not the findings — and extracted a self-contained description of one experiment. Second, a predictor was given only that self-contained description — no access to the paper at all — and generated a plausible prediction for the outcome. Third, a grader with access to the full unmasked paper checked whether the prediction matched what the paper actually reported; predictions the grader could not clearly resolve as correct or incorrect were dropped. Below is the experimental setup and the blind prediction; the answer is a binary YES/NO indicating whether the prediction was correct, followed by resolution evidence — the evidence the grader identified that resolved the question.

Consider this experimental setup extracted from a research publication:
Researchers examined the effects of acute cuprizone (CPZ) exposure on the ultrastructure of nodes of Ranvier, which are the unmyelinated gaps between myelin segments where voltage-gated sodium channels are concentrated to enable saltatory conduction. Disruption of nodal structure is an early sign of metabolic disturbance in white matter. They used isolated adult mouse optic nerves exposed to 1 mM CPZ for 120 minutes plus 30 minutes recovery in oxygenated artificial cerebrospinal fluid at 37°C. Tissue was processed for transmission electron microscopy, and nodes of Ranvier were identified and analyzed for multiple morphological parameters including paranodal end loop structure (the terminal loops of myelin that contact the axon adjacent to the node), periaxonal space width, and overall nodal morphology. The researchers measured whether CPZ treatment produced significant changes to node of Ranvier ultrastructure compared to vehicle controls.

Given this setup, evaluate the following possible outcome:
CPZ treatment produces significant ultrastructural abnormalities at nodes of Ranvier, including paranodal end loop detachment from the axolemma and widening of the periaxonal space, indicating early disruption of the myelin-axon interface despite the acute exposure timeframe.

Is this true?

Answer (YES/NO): NO